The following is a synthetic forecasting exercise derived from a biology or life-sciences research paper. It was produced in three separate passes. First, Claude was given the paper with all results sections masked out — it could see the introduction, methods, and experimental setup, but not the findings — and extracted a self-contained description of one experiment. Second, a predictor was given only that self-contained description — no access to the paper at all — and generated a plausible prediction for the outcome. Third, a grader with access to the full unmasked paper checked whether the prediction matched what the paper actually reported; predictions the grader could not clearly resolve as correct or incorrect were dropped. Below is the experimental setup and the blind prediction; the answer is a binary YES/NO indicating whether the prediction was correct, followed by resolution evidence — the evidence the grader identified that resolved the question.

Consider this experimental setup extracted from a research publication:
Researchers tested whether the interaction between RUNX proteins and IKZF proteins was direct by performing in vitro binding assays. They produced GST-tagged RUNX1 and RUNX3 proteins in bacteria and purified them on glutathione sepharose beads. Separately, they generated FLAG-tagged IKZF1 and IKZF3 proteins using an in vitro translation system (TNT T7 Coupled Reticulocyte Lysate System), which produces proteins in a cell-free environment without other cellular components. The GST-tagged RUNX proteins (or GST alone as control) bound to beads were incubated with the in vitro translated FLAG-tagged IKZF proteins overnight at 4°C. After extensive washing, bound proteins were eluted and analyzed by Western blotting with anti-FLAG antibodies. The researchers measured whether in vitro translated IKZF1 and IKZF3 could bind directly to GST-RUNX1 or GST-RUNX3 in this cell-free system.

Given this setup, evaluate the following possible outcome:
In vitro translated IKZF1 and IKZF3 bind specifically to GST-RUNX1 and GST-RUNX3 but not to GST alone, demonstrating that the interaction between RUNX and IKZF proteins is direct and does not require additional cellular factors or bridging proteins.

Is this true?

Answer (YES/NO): NO